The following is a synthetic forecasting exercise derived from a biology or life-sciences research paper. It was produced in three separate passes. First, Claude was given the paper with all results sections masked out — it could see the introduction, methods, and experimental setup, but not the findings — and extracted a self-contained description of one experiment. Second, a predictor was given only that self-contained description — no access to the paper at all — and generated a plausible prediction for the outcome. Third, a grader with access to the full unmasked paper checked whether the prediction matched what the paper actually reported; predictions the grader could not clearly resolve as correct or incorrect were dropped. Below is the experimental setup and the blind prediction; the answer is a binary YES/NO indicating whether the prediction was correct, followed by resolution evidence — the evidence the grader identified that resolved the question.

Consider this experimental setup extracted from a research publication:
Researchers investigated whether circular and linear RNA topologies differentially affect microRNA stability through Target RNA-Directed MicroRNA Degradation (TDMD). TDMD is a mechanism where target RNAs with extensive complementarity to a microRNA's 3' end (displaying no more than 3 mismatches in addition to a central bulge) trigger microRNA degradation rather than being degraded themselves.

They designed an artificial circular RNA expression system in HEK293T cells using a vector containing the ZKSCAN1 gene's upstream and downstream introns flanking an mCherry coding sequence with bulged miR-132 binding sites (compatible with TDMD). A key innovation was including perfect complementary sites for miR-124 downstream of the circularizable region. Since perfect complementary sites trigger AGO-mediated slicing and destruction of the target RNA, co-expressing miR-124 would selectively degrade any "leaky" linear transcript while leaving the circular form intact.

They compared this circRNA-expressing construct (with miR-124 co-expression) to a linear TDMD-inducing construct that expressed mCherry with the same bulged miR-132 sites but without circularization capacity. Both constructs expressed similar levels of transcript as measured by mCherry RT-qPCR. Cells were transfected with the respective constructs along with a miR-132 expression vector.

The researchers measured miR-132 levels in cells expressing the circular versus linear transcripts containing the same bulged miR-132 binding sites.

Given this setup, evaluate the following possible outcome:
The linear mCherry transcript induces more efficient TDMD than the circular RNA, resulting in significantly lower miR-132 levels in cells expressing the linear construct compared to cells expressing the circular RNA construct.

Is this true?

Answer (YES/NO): YES